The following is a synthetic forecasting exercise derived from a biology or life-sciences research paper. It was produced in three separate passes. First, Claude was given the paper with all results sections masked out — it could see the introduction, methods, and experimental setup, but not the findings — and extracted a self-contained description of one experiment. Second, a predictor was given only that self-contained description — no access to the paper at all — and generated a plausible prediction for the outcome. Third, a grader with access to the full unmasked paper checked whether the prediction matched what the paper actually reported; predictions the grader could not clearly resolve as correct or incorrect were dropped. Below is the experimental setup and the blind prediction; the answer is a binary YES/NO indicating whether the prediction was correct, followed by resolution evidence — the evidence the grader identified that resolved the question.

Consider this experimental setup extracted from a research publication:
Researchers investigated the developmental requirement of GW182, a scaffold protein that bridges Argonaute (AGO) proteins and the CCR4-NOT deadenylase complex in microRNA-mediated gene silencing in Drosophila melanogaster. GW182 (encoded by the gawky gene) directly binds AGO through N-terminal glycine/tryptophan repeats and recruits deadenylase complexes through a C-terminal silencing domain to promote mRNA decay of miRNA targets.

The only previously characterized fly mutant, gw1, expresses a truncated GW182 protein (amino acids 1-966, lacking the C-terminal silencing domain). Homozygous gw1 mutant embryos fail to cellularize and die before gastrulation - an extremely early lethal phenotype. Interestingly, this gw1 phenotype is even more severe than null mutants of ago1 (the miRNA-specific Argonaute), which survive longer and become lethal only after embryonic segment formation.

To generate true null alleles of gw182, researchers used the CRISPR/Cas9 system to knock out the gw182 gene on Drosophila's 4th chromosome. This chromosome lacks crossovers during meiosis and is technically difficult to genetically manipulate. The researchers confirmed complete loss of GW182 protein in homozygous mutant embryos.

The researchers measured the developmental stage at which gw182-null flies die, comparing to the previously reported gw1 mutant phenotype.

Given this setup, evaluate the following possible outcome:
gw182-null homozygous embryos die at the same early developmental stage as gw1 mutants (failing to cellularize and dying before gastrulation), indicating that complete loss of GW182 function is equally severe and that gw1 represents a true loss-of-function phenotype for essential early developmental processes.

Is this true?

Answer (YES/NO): NO